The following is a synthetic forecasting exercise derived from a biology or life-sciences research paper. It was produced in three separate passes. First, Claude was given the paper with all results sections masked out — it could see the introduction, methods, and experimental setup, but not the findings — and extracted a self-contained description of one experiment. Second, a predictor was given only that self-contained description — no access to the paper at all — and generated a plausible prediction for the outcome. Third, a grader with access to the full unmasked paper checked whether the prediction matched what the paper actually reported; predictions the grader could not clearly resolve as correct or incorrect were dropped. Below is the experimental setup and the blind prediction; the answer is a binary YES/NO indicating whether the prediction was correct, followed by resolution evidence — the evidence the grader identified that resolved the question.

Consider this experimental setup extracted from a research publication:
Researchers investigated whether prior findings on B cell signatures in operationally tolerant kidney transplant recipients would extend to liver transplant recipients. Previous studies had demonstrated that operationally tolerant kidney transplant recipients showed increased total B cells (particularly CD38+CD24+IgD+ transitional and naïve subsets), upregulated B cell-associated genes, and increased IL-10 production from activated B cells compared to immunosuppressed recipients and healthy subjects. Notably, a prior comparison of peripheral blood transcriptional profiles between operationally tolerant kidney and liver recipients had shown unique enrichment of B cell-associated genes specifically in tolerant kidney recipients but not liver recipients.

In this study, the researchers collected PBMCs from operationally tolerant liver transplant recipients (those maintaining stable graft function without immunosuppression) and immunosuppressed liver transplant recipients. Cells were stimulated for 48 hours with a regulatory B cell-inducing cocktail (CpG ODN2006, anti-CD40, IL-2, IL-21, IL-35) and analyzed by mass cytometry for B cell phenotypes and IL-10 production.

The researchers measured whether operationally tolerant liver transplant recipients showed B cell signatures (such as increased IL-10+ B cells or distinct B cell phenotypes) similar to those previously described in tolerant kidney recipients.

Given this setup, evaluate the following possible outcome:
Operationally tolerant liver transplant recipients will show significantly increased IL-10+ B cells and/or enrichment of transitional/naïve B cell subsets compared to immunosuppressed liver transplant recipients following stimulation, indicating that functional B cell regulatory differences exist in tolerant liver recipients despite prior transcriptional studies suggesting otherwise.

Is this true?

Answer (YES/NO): YES